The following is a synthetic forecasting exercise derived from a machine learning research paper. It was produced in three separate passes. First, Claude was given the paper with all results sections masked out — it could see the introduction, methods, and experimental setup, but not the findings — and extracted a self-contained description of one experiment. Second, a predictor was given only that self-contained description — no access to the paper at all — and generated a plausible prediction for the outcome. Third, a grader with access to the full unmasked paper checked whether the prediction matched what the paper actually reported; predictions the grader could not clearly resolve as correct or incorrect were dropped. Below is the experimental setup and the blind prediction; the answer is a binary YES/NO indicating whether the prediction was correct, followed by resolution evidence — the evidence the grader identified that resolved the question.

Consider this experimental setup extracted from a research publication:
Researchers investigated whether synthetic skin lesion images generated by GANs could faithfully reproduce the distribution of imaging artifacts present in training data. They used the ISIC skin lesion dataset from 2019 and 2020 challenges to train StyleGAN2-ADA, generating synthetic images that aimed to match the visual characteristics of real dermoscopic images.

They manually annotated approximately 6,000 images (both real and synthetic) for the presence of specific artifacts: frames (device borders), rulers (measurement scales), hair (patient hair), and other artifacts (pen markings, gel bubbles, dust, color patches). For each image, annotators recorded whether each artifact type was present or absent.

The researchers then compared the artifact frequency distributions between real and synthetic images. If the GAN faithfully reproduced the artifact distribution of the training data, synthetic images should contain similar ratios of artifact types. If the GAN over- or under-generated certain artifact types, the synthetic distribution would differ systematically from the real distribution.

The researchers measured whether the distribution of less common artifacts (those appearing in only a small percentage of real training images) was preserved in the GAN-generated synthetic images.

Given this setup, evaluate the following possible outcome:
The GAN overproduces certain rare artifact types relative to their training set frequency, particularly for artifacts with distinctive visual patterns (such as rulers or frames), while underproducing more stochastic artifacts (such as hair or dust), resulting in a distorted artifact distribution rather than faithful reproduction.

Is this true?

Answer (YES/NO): NO